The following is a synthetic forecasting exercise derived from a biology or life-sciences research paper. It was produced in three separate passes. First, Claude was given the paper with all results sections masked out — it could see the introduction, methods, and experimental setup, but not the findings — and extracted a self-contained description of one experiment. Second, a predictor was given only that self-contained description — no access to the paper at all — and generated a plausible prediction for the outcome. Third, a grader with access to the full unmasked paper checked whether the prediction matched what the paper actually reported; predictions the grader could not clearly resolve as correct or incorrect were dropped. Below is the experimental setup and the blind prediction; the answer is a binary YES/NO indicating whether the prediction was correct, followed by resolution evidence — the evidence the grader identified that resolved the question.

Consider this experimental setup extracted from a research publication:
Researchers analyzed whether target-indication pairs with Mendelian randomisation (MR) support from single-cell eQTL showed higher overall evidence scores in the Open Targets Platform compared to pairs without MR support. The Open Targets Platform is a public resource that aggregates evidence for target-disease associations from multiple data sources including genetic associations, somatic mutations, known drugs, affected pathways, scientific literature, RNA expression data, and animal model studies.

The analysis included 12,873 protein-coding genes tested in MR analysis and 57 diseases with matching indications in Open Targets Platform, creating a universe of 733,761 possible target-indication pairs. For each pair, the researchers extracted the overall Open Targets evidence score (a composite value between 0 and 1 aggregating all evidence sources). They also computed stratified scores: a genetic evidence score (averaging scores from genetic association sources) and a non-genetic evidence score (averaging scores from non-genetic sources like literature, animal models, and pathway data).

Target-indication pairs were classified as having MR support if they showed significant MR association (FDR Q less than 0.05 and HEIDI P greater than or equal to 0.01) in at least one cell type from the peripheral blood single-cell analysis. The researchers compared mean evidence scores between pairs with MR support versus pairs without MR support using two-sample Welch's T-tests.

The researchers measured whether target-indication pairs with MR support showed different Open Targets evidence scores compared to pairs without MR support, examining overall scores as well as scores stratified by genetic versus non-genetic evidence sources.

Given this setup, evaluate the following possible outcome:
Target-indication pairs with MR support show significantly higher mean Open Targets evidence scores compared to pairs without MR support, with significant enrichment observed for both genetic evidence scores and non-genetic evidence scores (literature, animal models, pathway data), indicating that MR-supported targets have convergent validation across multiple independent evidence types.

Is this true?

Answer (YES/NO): YES